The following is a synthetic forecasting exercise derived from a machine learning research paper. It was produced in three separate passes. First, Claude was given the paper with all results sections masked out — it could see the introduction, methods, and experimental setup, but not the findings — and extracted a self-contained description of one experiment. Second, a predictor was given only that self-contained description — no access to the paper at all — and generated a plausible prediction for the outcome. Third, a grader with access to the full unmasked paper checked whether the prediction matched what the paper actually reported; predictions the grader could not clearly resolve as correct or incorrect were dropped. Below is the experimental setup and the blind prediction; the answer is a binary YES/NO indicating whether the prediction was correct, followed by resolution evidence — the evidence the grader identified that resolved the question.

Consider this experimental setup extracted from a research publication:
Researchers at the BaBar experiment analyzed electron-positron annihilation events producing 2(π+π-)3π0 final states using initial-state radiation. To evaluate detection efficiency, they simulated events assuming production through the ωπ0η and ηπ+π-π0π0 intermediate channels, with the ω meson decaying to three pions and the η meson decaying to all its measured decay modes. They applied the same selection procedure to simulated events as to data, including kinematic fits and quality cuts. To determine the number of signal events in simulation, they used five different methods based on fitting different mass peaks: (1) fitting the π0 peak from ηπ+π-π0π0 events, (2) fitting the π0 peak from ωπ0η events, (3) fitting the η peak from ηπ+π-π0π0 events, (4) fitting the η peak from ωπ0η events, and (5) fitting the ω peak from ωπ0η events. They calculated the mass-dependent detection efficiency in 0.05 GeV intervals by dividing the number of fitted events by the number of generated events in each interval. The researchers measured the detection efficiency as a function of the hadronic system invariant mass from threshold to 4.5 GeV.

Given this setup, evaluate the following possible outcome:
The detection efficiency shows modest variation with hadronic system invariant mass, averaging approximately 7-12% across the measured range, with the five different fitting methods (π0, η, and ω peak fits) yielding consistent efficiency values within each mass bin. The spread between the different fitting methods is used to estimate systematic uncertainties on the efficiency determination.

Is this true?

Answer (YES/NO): NO